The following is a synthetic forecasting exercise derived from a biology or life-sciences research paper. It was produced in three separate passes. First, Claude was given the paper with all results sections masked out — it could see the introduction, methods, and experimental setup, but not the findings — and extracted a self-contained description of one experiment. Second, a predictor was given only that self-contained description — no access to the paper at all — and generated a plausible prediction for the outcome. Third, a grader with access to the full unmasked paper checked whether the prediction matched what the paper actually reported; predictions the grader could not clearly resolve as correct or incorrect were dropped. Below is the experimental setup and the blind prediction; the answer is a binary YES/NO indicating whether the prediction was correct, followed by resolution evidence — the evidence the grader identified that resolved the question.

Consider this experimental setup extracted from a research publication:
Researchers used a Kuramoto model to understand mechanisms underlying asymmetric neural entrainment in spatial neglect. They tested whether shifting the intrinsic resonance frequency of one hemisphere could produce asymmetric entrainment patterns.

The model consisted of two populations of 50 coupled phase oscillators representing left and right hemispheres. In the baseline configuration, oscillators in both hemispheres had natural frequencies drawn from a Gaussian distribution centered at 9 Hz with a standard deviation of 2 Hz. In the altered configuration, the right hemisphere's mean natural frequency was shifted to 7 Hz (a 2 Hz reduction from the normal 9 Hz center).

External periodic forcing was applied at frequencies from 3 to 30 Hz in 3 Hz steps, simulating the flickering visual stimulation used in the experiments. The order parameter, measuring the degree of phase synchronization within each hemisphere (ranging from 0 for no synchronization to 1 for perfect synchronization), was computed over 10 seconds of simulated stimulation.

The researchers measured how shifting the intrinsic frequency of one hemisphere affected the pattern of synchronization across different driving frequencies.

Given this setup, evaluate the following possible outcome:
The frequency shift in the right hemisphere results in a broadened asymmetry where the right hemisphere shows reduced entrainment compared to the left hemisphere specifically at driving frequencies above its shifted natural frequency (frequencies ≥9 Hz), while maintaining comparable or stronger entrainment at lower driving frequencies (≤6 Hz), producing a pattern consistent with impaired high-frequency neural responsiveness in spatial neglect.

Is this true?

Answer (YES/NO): NO